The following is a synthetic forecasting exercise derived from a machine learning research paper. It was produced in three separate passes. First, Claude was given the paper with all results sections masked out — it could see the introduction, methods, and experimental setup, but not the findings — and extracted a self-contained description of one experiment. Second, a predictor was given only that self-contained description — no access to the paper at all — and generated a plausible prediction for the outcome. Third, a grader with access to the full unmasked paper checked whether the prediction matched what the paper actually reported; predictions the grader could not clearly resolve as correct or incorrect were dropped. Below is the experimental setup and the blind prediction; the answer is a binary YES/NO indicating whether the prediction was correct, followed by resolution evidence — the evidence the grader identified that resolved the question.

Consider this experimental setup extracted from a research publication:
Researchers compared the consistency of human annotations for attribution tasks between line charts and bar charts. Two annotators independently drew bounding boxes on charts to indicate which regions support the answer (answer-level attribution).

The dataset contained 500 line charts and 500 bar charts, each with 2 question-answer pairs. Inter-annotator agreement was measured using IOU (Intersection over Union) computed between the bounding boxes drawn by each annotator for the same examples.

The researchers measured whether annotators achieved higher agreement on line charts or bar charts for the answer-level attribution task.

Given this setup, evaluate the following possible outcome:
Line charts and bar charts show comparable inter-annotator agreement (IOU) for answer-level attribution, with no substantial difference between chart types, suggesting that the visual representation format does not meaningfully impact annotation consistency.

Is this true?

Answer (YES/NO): NO